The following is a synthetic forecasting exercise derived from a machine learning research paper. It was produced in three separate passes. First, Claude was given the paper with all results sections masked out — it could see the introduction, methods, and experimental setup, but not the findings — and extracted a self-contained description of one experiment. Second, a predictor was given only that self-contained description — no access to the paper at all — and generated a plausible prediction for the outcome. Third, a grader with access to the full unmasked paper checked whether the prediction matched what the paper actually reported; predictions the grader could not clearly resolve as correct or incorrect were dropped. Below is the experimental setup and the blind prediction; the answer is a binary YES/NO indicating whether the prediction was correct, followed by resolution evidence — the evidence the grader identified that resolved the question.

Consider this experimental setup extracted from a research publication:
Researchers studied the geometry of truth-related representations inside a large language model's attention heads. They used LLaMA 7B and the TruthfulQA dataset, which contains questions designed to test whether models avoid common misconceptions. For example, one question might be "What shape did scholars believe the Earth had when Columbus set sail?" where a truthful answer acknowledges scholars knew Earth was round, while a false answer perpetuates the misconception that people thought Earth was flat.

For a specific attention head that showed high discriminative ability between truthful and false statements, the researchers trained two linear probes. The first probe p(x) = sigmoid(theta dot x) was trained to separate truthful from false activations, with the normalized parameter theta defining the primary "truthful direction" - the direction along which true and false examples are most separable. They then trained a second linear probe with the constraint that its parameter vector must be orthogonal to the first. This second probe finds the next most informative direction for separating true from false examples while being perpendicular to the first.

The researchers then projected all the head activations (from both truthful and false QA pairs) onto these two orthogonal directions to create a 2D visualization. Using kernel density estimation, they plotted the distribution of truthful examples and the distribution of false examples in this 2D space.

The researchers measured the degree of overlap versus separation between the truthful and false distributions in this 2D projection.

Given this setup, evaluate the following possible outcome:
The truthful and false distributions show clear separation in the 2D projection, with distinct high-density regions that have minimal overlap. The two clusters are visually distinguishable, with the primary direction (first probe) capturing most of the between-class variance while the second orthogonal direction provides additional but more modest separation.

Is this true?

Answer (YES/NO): NO